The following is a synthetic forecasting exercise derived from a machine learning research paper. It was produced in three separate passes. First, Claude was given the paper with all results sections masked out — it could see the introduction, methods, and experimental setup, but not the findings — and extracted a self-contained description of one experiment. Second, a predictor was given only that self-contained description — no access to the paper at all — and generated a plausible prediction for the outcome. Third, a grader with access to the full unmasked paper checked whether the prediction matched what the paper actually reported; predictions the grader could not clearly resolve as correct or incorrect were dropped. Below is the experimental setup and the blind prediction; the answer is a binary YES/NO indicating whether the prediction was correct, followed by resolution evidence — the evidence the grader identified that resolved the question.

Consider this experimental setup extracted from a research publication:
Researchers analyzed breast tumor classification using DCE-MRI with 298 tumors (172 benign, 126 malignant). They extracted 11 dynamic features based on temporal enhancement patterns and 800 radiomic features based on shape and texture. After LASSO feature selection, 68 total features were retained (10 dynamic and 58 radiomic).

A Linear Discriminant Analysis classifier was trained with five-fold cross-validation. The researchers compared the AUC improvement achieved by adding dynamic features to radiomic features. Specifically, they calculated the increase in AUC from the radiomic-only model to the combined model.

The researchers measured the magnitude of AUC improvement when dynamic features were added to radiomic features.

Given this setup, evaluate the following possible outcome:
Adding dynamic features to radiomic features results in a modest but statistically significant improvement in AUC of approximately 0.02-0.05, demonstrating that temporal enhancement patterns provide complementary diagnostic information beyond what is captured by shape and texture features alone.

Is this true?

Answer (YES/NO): NO